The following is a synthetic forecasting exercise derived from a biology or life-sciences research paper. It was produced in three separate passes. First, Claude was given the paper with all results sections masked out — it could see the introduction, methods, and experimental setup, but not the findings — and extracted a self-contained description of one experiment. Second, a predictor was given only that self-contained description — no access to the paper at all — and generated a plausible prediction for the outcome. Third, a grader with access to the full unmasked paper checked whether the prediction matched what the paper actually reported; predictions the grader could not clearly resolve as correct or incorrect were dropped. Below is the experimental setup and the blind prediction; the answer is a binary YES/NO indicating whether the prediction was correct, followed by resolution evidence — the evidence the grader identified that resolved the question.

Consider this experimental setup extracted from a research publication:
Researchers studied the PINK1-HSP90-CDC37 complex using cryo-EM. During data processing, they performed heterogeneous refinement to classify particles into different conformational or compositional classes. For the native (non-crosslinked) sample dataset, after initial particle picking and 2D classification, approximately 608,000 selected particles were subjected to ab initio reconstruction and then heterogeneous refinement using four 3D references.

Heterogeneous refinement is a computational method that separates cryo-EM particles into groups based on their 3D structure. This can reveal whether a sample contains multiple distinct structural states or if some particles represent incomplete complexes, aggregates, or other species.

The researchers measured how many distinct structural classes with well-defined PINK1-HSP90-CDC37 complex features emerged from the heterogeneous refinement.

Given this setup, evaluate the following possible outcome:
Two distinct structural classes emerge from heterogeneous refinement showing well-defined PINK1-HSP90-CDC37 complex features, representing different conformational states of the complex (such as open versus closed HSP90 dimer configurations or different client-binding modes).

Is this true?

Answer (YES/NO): NO